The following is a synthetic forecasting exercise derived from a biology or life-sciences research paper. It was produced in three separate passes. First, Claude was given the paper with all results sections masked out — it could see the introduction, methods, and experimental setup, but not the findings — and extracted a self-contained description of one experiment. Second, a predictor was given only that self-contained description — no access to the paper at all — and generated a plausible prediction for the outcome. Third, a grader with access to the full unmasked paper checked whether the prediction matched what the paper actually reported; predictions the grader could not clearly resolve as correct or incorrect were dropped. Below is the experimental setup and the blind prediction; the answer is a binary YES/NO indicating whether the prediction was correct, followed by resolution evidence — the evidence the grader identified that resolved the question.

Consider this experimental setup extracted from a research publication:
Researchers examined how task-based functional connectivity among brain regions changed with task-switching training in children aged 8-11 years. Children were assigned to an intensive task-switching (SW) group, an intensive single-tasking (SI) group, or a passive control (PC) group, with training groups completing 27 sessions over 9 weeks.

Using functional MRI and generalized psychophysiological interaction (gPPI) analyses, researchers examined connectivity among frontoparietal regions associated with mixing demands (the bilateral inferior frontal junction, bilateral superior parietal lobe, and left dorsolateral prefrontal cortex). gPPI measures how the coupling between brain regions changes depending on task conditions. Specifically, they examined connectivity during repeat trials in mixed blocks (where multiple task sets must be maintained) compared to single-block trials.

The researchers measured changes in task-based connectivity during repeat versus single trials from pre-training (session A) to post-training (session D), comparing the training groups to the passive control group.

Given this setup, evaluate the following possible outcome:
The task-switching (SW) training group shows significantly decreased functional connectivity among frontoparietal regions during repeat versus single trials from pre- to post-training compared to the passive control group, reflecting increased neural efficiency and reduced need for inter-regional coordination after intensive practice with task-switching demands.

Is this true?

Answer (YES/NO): NO